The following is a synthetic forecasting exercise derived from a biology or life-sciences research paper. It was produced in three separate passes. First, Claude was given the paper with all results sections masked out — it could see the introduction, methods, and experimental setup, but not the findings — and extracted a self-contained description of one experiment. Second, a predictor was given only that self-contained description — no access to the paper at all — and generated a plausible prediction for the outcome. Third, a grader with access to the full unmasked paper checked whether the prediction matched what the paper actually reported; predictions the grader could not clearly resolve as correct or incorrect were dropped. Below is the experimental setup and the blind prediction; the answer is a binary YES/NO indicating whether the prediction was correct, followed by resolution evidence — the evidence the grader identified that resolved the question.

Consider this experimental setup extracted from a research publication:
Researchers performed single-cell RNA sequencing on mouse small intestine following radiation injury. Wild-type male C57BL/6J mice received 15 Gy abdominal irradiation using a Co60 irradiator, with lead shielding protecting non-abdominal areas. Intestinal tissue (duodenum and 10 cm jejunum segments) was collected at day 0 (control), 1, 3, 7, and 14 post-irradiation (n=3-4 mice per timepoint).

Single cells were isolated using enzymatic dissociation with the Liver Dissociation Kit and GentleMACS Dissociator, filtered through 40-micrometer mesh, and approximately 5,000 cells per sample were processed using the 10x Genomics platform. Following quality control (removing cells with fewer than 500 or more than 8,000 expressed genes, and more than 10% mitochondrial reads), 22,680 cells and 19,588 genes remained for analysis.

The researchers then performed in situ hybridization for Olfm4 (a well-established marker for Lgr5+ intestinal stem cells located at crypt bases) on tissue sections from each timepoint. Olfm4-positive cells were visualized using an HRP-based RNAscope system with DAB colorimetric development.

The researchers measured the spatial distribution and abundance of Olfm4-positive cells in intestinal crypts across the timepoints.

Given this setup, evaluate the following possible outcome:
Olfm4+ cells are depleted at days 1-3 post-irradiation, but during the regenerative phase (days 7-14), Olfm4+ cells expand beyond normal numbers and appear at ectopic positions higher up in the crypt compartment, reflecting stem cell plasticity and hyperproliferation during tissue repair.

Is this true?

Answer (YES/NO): NO